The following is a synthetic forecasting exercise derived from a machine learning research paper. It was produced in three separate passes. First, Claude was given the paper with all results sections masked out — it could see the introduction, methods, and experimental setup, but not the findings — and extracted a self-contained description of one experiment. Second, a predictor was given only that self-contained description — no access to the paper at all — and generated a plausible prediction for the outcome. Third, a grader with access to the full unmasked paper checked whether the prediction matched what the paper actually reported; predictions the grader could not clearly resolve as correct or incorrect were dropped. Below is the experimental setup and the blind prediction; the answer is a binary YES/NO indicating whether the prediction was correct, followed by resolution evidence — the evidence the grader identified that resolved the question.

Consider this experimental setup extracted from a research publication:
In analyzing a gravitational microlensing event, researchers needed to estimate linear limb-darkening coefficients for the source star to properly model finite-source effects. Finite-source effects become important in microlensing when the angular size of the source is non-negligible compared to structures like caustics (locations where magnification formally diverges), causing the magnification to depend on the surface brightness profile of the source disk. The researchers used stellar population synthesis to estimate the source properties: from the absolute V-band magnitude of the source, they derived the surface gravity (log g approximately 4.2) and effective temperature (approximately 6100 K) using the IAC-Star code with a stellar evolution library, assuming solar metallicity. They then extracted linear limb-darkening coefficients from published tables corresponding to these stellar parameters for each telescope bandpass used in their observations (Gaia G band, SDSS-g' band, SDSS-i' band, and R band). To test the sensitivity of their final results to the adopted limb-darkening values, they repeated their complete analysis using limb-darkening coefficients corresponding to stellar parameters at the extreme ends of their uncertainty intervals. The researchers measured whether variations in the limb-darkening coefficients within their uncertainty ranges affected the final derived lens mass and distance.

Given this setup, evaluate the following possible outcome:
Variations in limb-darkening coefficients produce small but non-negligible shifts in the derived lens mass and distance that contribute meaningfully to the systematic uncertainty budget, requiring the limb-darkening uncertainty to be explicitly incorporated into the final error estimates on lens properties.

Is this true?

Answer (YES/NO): NO